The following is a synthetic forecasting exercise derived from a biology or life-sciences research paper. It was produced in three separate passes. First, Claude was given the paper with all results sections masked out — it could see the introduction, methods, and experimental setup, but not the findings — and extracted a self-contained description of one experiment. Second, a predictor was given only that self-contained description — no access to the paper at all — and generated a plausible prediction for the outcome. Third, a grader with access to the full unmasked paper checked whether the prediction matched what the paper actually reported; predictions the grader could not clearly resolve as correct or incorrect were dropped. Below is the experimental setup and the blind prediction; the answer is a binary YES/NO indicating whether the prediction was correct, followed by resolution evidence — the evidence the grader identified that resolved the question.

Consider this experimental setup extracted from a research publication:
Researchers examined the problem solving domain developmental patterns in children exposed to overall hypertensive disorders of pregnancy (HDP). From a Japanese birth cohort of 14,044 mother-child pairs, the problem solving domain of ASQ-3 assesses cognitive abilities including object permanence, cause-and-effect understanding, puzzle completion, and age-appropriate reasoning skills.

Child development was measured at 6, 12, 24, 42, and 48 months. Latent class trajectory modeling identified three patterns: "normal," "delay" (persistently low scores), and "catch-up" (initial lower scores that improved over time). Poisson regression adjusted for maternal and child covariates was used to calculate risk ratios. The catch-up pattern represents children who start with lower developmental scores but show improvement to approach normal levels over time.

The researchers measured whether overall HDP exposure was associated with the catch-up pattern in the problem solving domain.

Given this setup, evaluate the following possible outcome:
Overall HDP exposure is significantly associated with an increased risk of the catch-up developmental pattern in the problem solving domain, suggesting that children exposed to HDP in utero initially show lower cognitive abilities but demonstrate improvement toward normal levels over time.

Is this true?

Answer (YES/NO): YES